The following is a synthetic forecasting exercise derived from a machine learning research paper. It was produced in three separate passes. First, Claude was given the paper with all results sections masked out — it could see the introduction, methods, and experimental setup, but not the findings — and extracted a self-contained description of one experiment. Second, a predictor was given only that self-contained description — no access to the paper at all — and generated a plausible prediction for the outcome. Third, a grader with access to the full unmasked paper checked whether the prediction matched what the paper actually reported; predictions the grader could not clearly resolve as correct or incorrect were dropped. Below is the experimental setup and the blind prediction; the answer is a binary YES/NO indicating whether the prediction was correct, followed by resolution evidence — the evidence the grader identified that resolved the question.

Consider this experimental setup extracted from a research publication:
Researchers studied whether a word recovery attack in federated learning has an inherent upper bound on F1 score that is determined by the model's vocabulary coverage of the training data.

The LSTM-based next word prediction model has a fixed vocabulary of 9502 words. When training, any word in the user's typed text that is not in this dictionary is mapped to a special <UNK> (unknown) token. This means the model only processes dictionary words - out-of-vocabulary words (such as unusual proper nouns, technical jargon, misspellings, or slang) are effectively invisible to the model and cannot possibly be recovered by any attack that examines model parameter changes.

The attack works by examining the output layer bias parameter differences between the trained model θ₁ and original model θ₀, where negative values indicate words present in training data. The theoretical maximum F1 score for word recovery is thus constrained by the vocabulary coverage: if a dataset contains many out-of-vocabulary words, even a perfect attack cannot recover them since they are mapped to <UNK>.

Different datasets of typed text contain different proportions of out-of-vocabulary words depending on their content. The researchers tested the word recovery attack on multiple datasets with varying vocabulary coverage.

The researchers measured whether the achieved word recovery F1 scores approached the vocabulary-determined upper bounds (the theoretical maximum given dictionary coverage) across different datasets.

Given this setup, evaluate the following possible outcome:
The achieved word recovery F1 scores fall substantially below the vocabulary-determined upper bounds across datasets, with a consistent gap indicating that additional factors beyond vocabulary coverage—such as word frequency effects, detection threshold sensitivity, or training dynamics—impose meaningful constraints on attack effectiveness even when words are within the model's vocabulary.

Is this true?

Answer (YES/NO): NO